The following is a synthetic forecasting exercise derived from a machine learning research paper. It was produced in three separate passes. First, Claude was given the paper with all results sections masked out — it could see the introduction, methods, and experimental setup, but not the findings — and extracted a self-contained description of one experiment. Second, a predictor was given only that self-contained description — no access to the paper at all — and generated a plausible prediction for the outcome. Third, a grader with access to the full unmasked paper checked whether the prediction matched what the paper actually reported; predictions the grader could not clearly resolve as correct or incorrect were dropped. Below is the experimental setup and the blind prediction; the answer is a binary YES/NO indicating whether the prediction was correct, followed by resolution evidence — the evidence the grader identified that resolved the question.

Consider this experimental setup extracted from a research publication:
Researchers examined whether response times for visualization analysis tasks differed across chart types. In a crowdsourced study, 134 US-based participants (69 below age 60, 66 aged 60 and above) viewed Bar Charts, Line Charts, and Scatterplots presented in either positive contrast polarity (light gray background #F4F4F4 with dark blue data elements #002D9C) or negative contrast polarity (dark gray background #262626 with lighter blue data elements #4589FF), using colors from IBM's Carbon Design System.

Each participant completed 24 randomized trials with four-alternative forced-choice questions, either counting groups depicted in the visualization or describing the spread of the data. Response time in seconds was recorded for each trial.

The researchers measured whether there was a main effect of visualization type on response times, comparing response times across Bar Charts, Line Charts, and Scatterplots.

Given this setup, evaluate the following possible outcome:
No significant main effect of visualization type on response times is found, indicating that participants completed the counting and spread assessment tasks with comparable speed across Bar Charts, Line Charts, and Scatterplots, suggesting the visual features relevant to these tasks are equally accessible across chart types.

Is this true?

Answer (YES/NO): NO